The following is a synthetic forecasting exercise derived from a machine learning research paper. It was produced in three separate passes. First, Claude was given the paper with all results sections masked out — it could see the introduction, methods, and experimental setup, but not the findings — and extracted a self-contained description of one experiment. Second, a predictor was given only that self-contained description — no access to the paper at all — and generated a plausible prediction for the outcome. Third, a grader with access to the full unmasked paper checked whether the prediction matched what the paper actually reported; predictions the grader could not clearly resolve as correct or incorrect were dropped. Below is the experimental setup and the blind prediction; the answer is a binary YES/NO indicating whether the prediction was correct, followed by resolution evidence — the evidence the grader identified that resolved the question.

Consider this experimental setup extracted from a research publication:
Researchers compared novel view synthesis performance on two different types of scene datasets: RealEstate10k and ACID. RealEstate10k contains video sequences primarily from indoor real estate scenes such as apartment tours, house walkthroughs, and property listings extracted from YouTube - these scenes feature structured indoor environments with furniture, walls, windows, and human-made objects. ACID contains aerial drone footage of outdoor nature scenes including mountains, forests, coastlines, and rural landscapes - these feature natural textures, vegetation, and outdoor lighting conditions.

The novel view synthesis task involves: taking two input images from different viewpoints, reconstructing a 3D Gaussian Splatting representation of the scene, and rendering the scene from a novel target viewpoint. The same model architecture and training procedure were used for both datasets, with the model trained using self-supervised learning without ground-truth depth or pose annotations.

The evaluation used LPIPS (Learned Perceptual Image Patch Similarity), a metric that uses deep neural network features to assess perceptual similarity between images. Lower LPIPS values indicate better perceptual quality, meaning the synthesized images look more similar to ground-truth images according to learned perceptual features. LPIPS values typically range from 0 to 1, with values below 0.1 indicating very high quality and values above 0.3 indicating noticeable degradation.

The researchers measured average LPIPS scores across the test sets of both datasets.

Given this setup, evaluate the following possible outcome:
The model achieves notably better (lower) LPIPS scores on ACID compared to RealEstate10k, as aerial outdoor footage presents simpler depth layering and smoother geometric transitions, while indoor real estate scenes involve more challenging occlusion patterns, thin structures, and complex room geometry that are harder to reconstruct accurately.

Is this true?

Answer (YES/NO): NO